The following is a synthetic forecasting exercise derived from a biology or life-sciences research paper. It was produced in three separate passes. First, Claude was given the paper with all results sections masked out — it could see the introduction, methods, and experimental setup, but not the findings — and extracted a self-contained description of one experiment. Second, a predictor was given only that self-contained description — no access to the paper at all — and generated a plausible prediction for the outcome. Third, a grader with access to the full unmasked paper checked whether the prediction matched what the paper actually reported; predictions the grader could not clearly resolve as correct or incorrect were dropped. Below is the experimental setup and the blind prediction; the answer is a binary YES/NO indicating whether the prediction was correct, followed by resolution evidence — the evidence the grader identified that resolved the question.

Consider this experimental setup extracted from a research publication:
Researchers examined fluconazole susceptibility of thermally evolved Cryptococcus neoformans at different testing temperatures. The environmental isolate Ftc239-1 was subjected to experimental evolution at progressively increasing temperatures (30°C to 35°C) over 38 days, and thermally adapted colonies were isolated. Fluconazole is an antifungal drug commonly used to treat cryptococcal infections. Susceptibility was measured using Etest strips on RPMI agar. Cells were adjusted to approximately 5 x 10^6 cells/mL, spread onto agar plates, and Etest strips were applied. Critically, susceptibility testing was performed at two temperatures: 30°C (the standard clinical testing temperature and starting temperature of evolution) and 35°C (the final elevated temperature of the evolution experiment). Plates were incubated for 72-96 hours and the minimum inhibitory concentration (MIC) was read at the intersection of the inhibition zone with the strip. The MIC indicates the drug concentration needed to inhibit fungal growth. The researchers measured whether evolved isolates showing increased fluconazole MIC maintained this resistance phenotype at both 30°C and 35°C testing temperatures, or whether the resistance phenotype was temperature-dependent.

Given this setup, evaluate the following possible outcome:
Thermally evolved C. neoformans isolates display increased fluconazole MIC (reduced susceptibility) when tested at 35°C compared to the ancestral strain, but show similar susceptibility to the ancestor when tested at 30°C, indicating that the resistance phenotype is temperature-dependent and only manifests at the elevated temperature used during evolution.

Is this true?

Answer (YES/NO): NO